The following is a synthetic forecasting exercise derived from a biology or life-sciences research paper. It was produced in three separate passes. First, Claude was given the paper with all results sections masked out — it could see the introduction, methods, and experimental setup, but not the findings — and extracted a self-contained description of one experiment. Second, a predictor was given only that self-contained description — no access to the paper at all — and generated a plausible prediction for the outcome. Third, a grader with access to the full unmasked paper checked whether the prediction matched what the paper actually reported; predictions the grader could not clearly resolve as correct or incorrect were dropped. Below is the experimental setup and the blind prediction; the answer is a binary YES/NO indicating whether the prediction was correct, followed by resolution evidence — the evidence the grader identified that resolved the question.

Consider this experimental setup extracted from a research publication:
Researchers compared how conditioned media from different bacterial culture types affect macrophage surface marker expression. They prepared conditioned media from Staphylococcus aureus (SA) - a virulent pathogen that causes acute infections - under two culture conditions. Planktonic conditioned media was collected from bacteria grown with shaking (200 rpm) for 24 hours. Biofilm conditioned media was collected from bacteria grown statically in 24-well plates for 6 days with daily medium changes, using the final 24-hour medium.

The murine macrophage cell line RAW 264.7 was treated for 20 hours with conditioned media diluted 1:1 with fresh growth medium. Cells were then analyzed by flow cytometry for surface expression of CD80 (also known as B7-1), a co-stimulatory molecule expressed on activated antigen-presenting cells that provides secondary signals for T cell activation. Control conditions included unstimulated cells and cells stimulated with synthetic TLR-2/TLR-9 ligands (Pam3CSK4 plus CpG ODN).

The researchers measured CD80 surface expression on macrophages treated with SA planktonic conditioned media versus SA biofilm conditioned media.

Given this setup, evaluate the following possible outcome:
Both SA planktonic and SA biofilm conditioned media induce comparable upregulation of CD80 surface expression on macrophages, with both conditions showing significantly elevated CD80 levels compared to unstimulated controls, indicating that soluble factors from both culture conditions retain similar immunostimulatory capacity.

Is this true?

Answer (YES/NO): NO